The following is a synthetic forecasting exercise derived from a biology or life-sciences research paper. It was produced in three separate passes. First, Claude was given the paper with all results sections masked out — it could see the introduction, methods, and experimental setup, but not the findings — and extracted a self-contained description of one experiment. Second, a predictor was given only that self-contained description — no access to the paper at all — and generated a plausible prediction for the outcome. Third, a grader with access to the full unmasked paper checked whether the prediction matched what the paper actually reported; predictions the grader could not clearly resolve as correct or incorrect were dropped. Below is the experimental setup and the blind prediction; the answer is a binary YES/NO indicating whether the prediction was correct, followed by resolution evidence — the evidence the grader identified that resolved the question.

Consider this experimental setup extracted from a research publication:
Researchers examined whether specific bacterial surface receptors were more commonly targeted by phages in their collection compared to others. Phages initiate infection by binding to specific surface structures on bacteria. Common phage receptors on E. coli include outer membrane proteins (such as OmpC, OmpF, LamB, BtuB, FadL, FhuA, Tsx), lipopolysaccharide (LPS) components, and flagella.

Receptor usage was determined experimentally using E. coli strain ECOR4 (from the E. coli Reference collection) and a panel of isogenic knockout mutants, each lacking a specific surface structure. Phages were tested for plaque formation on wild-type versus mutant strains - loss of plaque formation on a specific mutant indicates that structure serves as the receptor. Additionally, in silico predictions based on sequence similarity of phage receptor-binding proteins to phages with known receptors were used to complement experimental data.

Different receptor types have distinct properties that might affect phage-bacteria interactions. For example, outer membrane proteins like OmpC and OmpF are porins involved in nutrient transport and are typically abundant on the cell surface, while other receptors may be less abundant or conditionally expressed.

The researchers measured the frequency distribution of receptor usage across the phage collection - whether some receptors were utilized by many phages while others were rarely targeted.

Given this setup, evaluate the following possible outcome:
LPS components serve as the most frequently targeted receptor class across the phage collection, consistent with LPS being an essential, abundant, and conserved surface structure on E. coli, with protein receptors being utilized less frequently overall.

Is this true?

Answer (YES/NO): NO